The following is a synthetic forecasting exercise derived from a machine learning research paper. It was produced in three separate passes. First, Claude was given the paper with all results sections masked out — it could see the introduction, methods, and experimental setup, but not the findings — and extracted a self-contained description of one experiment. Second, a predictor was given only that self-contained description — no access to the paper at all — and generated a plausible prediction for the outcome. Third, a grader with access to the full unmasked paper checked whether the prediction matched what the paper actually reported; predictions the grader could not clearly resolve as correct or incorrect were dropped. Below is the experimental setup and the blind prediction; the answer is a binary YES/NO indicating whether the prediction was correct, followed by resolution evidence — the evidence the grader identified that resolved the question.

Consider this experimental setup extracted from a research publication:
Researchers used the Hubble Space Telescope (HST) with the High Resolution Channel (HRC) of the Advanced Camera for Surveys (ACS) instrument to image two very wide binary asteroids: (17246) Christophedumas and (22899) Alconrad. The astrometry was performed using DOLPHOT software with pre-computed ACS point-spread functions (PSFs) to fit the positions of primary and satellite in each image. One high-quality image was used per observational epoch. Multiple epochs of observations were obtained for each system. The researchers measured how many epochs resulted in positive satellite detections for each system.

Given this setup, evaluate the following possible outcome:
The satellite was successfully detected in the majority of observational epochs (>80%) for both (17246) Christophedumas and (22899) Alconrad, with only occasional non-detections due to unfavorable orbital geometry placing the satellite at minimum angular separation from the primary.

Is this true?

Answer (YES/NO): NO